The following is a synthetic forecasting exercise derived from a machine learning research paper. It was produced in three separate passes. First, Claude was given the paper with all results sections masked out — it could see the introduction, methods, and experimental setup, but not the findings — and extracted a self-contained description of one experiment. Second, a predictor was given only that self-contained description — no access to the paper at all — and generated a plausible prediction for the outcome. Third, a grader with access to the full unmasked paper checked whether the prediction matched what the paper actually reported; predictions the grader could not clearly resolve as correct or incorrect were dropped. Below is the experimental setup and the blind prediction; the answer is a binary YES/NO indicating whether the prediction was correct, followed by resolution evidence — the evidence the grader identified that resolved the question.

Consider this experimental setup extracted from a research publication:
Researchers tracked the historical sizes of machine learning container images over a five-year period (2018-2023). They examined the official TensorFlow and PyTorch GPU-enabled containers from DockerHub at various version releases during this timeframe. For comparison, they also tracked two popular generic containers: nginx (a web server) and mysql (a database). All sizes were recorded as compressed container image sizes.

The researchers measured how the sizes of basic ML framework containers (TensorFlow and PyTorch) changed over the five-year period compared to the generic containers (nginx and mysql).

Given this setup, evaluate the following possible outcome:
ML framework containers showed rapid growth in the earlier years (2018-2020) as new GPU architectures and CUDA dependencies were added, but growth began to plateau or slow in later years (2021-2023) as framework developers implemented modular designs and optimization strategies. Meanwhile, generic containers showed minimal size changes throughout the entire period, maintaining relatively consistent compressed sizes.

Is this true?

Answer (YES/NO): NO